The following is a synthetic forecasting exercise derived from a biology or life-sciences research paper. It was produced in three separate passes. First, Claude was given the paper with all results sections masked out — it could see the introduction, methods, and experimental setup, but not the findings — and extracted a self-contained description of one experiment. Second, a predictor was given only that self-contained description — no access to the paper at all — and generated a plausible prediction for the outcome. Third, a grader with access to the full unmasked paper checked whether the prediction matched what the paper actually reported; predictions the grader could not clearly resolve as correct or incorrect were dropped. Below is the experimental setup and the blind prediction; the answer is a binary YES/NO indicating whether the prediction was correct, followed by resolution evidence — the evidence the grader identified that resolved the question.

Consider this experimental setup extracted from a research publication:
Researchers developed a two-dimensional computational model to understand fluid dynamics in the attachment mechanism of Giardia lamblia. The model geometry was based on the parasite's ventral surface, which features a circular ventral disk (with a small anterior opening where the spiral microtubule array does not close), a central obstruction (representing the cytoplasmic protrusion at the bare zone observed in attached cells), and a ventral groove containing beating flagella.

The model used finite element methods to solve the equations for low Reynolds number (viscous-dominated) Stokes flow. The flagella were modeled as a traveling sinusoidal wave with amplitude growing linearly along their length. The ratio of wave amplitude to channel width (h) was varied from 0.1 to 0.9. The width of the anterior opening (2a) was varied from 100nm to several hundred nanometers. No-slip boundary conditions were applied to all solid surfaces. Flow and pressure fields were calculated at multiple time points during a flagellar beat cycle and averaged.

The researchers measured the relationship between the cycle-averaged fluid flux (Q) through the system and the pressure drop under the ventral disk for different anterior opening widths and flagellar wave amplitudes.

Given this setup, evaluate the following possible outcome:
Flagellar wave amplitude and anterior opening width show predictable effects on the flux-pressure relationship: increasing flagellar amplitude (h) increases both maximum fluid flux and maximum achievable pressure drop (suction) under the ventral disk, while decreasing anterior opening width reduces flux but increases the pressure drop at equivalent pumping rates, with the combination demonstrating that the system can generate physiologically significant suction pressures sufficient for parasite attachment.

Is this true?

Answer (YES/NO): YES